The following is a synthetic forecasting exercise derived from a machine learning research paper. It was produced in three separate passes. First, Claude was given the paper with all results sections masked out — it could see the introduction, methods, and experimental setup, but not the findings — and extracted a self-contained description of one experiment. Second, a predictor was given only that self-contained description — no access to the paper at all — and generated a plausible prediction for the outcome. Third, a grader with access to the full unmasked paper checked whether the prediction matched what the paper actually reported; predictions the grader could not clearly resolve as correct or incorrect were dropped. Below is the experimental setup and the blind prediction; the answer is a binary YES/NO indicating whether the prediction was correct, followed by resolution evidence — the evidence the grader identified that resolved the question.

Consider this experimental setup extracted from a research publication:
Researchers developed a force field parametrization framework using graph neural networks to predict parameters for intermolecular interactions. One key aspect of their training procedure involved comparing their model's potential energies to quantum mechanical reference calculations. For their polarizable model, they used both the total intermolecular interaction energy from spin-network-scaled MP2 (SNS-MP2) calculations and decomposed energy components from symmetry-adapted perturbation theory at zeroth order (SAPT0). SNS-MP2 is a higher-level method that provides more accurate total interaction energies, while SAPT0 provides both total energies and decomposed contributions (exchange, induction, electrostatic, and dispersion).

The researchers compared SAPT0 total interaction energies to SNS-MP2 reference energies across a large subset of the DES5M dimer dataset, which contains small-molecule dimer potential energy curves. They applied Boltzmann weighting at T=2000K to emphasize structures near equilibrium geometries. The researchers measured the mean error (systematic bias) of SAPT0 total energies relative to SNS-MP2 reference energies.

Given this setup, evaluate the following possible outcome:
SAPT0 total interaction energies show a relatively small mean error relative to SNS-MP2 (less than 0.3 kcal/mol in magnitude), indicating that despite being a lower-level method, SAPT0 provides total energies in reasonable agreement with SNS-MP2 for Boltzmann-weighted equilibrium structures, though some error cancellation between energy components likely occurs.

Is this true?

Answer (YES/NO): YES